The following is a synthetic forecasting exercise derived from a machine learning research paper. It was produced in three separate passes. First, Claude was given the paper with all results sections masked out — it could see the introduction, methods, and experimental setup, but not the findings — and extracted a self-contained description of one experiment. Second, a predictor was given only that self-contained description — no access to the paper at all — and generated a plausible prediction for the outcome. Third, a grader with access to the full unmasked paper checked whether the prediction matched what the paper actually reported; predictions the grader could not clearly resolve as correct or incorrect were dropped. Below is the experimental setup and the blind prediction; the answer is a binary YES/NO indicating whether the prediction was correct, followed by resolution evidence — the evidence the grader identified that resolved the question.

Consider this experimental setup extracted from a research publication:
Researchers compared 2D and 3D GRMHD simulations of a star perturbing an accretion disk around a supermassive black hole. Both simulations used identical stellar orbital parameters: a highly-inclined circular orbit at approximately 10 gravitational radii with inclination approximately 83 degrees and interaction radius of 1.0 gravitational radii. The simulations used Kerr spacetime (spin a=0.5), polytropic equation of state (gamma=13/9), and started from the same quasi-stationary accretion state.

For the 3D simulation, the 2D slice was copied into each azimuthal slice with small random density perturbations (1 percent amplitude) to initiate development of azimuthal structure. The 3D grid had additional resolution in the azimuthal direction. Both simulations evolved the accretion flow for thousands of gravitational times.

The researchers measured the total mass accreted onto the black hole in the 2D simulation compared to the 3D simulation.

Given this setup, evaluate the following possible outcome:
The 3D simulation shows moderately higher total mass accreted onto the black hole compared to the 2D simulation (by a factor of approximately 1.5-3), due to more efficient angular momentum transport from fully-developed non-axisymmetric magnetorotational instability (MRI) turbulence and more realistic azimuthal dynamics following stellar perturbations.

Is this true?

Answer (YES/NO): NO